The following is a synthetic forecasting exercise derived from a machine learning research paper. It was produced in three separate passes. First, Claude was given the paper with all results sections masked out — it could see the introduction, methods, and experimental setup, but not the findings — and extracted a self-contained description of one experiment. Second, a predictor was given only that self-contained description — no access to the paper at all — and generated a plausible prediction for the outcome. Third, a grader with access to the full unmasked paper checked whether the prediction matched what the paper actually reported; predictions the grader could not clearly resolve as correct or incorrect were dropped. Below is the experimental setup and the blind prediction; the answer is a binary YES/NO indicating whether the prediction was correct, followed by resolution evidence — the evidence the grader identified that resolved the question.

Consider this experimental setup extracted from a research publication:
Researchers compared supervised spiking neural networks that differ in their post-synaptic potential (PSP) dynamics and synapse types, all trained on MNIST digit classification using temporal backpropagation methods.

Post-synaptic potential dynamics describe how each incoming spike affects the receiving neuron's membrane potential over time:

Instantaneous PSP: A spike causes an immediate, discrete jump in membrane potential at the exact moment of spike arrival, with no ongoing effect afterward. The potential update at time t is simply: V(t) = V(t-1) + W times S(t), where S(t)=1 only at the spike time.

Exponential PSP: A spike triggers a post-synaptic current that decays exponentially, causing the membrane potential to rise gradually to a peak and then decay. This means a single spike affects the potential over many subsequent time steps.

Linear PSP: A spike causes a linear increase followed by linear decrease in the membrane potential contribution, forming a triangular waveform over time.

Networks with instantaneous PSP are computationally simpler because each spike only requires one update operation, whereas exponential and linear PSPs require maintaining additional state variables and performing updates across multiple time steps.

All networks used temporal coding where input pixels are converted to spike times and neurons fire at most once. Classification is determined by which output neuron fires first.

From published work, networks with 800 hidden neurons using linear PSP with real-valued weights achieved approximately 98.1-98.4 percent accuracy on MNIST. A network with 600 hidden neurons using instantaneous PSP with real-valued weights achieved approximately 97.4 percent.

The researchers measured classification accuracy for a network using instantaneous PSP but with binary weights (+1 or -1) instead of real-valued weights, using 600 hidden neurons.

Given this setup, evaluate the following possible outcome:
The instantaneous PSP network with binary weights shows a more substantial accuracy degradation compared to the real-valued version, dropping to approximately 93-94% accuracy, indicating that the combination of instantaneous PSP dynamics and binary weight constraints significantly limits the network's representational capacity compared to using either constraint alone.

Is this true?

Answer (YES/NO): NO